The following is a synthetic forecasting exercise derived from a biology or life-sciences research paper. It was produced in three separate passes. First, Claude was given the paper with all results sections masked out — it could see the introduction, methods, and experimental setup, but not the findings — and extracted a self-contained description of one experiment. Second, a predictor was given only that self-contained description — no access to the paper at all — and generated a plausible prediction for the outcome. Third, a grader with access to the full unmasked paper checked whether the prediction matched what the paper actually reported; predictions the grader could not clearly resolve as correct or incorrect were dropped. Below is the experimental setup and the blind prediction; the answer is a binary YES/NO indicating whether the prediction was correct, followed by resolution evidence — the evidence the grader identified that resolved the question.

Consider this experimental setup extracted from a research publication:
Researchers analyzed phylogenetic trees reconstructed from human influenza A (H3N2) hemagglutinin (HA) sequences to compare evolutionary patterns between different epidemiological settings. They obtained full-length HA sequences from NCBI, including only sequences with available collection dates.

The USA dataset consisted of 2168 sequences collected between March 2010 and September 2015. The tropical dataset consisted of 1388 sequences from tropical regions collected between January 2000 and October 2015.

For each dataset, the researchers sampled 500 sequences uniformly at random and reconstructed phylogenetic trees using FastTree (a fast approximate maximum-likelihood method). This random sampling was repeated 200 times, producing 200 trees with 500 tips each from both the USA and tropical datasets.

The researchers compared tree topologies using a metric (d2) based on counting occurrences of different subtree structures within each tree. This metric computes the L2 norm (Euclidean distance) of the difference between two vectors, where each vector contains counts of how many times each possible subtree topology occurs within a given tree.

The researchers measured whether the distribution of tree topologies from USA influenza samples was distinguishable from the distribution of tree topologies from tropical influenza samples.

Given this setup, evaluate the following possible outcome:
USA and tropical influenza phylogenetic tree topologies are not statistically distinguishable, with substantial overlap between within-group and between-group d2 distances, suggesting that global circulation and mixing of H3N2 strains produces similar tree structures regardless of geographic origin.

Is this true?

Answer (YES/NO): NO